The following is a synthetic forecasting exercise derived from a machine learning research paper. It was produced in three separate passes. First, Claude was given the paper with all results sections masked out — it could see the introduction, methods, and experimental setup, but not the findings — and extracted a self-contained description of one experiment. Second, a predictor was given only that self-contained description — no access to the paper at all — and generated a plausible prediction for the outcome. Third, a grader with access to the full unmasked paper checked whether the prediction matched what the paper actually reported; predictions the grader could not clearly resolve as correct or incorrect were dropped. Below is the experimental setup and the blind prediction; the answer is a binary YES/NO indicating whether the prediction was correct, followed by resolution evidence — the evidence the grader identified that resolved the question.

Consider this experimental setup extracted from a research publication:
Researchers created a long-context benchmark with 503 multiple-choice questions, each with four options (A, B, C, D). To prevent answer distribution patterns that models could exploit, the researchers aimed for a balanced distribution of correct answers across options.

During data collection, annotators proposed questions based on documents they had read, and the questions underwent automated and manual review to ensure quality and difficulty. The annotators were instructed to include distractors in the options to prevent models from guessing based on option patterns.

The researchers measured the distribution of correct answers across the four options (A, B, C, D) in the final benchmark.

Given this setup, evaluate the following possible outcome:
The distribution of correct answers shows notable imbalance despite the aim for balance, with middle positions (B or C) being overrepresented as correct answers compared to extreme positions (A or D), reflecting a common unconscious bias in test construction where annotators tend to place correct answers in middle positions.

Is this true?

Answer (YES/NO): NO